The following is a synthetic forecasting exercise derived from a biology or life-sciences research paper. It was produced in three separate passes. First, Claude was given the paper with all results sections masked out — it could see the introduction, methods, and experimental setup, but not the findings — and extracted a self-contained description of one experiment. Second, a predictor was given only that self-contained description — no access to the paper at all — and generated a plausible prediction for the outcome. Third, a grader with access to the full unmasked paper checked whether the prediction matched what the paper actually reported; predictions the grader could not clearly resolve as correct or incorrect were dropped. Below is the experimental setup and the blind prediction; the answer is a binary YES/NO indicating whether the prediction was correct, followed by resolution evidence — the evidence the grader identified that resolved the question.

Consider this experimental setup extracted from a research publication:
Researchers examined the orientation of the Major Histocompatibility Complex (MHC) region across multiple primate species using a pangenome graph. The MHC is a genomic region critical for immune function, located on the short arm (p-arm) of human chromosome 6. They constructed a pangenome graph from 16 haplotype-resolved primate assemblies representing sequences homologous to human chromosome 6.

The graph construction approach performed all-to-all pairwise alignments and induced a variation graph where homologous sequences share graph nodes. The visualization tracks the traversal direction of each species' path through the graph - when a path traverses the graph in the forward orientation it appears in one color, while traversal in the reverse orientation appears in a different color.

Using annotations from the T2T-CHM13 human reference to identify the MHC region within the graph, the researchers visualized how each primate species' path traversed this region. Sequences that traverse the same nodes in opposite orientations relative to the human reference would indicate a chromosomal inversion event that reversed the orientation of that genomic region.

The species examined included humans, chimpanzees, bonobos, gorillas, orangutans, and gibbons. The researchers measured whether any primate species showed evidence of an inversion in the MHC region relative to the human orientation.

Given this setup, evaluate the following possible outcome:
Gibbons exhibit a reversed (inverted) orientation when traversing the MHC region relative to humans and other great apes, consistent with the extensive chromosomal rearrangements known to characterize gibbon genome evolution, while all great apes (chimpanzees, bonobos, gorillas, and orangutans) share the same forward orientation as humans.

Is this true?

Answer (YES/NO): YES